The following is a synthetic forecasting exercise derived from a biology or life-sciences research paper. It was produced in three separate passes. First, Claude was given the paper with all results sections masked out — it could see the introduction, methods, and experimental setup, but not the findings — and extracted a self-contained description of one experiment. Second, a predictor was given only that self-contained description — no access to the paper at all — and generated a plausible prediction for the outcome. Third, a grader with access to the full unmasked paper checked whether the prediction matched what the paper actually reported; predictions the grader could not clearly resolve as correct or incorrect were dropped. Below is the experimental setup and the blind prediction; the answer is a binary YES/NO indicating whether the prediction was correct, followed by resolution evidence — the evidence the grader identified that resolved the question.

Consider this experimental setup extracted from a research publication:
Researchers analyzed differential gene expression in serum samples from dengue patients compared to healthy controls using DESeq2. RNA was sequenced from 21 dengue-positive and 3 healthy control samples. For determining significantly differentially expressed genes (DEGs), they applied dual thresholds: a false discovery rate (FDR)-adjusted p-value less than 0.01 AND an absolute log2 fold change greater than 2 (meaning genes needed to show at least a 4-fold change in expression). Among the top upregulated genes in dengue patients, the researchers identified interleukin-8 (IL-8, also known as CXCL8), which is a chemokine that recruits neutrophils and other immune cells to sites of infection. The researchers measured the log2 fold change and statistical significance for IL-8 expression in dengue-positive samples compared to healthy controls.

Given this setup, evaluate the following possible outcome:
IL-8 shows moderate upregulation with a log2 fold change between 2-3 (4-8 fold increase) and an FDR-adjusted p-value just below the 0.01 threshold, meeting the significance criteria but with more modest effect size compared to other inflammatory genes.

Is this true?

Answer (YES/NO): NO